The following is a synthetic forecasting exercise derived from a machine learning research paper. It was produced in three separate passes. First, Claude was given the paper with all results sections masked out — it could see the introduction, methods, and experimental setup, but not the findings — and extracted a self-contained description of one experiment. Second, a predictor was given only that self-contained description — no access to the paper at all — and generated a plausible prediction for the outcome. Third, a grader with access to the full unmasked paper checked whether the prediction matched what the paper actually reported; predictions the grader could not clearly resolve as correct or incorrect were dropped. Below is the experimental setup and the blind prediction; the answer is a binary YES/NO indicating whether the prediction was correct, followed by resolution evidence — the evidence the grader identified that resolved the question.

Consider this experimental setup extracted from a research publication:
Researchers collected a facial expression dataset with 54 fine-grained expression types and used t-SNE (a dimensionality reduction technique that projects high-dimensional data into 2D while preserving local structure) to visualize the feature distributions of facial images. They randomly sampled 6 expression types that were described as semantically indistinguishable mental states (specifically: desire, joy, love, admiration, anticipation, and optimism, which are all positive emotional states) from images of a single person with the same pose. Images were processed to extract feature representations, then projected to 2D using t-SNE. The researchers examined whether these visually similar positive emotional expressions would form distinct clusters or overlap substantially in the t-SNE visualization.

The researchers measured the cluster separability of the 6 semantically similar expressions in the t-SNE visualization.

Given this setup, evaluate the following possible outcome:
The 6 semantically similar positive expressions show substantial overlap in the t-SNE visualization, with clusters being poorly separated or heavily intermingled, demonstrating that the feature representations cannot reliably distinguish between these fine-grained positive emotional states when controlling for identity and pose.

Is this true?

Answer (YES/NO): NO